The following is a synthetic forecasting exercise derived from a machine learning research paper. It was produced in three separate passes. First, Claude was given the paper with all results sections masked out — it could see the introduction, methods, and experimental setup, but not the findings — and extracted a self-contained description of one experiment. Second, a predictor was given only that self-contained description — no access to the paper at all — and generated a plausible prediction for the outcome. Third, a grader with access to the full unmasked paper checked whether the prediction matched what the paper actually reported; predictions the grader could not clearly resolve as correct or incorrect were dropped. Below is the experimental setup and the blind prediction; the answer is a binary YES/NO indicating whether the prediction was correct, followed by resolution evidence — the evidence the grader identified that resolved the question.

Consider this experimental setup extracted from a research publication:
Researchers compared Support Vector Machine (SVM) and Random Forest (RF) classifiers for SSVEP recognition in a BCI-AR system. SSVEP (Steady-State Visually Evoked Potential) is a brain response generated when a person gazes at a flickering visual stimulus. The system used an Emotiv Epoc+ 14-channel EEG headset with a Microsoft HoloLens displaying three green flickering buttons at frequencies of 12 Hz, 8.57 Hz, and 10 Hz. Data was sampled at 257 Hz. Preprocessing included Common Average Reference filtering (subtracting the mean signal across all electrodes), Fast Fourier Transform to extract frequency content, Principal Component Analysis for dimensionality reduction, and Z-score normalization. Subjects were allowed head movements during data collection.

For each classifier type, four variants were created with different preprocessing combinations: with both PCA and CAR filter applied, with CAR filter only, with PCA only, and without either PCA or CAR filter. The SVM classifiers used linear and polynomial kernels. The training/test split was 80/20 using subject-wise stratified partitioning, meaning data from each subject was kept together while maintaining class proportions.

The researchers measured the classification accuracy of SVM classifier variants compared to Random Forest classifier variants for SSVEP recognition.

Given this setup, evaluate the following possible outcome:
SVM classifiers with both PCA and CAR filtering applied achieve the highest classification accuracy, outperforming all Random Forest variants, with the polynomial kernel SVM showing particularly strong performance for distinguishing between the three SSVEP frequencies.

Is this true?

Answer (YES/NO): NO